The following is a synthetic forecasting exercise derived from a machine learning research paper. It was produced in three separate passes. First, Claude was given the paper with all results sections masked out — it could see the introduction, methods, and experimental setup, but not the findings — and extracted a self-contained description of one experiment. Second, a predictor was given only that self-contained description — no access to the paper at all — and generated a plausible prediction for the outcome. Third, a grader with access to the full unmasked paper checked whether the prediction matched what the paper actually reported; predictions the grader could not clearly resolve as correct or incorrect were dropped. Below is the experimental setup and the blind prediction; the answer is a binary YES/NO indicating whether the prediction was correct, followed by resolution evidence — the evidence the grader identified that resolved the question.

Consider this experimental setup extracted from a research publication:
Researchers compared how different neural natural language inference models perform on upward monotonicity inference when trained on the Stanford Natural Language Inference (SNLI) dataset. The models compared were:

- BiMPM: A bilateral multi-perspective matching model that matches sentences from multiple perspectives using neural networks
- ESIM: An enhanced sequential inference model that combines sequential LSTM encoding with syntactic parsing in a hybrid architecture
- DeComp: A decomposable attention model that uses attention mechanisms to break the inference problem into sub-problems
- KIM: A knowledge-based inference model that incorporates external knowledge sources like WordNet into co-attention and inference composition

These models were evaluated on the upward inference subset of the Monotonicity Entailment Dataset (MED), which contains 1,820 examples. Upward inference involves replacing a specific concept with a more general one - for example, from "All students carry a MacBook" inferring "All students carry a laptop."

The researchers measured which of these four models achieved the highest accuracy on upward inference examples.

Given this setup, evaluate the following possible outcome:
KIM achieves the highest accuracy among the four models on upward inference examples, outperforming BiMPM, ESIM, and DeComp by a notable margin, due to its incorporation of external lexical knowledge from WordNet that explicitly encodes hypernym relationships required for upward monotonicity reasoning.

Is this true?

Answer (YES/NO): YES